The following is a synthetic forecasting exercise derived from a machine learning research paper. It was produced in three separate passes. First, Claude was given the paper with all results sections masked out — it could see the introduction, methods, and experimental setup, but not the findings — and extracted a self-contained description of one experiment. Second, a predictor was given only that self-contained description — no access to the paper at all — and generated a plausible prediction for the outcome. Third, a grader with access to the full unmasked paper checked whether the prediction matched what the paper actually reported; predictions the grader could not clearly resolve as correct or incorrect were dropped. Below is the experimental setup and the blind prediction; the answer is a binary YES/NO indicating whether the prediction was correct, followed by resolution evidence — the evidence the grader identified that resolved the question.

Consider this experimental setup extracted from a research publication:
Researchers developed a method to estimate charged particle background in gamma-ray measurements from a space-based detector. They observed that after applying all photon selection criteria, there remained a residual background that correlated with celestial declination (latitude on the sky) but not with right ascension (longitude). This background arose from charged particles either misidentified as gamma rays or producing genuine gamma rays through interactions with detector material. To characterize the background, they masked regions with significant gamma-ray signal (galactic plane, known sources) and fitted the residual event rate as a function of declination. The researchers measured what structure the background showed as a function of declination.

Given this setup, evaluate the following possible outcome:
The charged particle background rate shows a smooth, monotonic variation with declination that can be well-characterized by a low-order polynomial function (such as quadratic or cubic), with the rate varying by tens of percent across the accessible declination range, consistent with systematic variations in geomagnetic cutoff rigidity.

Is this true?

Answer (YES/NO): NO